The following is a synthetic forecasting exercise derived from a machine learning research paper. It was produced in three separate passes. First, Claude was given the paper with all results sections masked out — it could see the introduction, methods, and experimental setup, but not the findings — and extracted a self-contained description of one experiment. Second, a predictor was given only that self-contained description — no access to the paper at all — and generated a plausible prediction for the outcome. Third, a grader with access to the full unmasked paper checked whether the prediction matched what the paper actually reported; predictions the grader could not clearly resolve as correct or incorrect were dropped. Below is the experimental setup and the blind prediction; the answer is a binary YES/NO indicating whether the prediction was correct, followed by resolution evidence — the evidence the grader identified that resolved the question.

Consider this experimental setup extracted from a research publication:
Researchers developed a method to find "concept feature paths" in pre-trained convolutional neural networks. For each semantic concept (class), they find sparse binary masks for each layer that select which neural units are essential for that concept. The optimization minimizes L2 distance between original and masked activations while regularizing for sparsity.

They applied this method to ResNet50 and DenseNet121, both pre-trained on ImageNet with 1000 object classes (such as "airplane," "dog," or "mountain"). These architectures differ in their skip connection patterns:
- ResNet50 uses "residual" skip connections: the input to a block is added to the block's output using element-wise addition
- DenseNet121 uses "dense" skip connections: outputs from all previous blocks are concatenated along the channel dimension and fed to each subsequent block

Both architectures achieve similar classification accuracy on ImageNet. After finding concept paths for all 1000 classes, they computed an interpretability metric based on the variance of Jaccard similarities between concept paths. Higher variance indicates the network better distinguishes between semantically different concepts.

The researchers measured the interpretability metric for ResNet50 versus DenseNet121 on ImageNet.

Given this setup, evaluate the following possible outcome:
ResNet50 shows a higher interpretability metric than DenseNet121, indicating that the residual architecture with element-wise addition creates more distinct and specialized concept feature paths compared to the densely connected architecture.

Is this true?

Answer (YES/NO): NO